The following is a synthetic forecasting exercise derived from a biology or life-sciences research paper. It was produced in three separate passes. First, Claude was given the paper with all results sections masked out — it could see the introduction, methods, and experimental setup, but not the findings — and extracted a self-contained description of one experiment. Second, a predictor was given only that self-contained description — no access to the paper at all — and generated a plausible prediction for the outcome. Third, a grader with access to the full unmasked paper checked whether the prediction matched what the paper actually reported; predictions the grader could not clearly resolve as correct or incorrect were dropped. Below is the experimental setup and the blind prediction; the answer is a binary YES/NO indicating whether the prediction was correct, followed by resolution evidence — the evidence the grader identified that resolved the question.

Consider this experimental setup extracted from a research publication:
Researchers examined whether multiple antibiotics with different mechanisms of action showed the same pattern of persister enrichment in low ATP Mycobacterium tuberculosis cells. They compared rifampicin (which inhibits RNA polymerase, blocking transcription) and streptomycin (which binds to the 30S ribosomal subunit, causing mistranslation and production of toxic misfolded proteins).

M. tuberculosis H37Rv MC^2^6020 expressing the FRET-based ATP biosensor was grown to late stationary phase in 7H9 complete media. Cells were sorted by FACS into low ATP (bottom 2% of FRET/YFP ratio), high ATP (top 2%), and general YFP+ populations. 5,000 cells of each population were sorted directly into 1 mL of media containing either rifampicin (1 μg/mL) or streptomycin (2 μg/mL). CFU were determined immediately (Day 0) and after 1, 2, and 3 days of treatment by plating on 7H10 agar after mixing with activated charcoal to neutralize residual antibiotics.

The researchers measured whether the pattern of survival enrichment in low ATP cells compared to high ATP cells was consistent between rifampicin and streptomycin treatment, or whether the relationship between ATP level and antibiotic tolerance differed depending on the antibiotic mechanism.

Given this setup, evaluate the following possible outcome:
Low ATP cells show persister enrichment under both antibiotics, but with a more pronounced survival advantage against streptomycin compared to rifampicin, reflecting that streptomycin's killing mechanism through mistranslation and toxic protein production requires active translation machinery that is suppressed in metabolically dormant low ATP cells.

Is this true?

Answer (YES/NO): NO